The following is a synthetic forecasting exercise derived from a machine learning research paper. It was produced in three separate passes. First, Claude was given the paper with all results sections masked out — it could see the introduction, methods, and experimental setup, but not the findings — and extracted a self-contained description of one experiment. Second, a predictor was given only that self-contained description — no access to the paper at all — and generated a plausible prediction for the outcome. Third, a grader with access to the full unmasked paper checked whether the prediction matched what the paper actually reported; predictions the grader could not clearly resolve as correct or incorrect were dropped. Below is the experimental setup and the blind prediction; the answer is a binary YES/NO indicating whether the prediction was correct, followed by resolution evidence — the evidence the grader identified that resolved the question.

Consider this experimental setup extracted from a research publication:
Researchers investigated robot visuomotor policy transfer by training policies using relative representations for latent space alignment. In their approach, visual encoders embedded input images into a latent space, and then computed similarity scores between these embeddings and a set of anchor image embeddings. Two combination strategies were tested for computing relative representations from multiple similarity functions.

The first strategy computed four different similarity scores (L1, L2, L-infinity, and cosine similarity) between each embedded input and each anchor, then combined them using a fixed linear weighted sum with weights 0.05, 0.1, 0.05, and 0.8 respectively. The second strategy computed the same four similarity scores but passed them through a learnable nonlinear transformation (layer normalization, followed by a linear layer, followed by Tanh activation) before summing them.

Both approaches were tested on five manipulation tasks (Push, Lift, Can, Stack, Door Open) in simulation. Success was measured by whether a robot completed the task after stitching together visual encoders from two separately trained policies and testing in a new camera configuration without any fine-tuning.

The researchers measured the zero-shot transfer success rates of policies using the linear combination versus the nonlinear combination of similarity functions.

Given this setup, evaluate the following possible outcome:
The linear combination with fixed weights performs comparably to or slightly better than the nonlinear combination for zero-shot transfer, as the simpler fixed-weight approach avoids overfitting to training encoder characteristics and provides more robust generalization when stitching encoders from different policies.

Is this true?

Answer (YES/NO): NO